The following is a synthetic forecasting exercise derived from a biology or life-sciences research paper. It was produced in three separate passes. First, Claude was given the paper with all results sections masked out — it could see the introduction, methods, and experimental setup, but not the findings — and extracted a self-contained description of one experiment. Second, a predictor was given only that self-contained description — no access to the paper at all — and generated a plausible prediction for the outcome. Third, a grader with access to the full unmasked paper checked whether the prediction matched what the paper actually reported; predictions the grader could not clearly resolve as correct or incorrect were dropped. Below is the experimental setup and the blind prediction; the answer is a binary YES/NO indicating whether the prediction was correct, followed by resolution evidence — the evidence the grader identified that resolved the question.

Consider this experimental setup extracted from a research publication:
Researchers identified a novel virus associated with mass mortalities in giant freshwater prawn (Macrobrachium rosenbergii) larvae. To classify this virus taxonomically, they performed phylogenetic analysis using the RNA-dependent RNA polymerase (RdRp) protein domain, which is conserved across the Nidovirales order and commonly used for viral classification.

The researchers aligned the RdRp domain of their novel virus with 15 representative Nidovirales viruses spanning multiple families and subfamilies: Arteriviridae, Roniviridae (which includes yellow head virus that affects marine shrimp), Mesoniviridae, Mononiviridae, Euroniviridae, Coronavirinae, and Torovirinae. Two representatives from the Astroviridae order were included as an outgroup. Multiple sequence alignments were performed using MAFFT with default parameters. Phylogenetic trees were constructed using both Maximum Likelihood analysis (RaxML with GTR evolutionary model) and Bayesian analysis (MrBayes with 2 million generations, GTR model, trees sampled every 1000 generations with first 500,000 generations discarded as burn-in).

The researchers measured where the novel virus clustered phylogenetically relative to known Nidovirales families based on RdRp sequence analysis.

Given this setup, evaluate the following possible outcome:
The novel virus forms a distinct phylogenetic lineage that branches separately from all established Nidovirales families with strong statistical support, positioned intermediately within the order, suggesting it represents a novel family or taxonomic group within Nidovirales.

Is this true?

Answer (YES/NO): NO